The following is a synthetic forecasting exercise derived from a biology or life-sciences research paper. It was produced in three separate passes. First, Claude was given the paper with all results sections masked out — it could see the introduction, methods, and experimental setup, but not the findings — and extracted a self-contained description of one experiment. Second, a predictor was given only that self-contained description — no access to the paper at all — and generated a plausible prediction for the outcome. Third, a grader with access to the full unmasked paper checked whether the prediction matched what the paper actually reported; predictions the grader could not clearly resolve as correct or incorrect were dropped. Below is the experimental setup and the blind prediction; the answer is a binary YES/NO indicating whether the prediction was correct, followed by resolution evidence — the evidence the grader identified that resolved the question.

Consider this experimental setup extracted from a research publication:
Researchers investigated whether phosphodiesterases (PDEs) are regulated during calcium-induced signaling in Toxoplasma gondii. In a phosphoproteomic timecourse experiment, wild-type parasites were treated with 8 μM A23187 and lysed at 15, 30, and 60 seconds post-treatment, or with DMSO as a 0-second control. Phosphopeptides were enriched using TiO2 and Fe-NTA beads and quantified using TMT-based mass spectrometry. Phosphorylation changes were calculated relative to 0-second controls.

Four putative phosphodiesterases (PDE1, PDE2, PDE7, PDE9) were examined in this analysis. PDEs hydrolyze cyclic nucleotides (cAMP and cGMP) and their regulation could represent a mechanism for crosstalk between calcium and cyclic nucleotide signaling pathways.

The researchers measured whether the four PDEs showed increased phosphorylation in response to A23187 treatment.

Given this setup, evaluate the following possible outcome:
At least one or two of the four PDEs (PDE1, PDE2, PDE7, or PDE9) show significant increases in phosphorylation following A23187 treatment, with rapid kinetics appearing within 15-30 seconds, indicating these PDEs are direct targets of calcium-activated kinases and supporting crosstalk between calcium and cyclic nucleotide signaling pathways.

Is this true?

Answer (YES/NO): YES